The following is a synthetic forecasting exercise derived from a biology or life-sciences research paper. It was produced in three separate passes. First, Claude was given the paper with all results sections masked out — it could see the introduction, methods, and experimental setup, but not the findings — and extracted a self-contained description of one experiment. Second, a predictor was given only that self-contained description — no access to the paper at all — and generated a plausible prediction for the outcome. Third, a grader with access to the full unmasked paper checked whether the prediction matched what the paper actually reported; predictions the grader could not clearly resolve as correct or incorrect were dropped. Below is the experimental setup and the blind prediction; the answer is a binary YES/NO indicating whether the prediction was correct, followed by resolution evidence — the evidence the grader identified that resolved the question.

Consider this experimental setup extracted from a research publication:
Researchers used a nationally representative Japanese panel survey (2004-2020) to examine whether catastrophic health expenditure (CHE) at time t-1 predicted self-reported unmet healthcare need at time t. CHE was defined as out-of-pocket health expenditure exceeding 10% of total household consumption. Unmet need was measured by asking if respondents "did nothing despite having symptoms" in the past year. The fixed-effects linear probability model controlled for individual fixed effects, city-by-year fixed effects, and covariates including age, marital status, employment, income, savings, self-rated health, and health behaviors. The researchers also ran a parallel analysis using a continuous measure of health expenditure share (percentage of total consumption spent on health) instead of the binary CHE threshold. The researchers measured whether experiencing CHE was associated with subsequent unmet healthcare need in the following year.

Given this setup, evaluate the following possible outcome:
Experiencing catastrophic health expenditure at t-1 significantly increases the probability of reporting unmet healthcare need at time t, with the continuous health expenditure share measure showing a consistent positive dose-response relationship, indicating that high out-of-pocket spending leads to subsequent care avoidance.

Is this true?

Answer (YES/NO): NO